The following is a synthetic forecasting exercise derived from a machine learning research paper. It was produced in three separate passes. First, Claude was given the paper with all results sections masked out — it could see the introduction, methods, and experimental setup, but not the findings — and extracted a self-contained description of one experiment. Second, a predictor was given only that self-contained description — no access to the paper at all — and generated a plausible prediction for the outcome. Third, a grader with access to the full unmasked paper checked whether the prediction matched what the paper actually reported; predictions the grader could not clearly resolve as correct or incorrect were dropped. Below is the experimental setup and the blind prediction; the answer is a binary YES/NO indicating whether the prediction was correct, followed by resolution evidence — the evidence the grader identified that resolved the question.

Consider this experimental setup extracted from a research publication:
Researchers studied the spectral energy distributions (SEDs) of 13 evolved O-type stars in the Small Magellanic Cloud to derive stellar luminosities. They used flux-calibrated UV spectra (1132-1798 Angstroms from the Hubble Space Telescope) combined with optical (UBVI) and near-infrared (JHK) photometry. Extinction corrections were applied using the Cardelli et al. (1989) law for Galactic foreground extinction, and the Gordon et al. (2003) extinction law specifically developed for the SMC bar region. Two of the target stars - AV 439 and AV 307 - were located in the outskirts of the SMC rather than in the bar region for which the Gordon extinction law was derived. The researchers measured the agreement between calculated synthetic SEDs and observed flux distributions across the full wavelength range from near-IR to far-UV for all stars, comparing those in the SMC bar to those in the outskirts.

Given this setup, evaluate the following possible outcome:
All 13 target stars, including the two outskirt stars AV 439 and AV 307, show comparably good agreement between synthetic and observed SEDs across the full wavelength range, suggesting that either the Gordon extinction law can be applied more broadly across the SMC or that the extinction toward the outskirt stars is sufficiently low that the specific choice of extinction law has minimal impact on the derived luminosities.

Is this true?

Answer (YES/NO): NO